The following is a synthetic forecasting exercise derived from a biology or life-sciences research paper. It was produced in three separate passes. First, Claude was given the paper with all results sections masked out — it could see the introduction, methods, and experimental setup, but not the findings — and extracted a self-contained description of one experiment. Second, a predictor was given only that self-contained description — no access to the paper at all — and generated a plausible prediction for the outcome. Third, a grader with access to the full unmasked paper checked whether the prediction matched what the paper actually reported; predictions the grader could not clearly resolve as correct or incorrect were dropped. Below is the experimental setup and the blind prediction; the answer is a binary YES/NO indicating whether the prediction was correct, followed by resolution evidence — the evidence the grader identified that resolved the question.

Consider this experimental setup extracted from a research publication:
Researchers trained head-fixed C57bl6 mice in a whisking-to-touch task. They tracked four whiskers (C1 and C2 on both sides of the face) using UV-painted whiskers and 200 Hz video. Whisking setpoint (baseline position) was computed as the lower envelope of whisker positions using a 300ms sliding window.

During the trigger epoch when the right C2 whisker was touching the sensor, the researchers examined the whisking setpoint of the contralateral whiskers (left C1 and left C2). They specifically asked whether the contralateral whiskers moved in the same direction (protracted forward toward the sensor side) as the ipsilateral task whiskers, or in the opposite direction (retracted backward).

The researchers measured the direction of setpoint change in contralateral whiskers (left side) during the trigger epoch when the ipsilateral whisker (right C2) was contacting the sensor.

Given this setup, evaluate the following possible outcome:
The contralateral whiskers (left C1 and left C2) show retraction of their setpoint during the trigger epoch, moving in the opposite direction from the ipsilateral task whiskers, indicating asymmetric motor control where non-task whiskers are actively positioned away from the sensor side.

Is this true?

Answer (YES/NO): NO